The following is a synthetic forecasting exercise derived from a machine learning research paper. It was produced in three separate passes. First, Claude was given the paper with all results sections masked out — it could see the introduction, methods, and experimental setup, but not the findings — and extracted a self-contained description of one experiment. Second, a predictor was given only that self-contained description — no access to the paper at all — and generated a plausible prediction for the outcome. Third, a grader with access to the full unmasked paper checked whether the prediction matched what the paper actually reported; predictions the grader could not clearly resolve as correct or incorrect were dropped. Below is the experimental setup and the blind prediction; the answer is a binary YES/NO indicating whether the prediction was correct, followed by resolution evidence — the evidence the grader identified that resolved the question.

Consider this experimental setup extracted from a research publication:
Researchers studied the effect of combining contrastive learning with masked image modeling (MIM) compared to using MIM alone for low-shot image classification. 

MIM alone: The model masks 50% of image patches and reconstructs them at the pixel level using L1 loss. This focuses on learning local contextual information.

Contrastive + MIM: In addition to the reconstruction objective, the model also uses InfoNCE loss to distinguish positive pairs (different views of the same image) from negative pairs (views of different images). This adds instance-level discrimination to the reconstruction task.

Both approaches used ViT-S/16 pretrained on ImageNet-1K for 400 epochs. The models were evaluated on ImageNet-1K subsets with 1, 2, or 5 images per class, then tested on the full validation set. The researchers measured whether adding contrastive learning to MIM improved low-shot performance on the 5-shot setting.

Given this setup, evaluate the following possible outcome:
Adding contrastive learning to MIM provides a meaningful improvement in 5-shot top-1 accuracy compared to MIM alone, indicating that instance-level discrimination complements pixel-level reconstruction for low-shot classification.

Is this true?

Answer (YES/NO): NO